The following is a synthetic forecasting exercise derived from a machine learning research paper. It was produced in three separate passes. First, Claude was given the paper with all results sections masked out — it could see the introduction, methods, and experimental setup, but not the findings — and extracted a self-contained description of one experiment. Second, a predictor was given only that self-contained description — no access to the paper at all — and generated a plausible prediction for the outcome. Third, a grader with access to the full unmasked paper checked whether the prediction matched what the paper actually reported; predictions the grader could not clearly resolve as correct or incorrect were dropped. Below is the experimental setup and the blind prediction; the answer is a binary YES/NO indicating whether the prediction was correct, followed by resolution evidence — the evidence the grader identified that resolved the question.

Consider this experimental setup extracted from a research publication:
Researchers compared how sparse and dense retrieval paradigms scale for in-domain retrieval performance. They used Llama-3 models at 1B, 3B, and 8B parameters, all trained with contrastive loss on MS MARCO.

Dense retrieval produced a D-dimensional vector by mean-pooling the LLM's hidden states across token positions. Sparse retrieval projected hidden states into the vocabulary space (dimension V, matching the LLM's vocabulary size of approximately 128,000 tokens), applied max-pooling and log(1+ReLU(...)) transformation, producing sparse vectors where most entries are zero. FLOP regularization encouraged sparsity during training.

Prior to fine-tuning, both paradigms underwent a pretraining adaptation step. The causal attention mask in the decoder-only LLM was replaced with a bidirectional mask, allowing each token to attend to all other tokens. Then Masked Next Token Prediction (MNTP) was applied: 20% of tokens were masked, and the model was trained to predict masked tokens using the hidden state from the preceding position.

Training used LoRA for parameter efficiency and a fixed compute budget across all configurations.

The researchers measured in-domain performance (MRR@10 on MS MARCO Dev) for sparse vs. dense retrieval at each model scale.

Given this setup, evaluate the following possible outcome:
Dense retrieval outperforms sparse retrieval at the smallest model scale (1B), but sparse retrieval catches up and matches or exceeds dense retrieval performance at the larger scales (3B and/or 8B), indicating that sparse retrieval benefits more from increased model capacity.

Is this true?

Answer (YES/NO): NO